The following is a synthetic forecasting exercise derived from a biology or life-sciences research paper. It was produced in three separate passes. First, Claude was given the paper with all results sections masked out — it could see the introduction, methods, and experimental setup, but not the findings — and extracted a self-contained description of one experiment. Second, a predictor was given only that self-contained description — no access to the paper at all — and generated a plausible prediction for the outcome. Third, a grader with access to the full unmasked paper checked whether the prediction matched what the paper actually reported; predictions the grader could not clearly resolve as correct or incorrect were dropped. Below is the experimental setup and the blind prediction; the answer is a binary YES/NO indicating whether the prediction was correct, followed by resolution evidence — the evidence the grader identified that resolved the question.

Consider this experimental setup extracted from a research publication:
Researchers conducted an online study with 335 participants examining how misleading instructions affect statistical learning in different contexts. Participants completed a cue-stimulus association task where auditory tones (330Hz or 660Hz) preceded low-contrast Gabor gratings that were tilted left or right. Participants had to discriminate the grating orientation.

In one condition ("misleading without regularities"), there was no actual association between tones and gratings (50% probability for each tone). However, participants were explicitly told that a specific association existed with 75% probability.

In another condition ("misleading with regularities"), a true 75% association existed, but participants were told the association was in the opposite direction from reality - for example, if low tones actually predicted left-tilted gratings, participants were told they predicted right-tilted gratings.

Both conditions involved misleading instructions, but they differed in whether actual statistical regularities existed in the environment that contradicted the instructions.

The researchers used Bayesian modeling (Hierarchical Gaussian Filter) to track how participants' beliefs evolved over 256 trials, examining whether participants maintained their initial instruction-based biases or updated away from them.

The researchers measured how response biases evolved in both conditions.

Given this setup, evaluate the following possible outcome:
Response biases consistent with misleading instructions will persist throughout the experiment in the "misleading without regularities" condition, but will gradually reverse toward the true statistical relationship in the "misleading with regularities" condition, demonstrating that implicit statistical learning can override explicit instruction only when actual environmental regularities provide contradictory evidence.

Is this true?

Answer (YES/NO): NO